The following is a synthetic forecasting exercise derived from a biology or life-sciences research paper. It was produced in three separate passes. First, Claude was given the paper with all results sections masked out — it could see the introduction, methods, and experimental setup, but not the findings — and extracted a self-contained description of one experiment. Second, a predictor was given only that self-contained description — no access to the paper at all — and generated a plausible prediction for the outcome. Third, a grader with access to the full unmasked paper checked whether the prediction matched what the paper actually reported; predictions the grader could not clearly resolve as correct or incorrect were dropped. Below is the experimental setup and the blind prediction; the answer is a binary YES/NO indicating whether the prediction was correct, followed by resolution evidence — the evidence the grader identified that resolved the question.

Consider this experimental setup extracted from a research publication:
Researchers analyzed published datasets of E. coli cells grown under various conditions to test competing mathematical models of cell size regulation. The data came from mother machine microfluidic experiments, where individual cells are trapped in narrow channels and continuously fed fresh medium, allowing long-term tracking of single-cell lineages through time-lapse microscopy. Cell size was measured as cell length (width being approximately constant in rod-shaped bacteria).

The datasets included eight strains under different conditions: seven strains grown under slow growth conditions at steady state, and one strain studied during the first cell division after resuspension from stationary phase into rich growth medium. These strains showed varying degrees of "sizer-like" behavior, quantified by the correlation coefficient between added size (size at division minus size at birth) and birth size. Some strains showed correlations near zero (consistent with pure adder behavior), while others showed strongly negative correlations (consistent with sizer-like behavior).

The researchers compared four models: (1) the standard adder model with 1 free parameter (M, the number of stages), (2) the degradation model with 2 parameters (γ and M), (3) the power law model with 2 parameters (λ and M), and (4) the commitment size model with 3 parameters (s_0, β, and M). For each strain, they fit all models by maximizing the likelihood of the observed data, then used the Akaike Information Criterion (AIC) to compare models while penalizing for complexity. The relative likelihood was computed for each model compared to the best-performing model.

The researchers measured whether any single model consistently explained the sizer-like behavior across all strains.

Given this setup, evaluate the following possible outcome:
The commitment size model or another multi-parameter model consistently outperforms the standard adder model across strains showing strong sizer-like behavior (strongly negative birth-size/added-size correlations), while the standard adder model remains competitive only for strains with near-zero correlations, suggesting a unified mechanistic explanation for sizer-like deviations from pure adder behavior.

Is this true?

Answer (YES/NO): NO